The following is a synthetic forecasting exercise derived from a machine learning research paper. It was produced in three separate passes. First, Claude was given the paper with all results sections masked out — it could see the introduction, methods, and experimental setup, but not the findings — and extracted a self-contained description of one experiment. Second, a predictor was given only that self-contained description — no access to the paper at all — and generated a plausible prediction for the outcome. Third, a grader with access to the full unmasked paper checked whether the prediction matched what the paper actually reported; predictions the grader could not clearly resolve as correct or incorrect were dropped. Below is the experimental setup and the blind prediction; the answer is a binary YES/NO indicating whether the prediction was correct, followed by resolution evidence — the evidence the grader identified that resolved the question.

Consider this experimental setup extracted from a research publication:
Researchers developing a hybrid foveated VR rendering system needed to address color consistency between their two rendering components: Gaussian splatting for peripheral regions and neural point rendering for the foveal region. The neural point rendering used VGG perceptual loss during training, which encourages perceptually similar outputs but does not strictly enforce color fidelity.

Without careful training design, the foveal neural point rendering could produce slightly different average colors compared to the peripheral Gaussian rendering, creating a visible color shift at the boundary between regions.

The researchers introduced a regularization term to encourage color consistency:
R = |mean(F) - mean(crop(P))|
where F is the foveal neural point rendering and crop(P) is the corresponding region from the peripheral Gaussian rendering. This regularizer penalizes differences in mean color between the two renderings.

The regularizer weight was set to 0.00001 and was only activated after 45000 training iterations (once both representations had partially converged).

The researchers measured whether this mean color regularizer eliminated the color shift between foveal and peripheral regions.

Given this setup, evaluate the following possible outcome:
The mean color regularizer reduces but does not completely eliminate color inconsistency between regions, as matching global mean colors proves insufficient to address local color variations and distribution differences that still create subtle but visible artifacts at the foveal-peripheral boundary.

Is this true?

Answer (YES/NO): NO